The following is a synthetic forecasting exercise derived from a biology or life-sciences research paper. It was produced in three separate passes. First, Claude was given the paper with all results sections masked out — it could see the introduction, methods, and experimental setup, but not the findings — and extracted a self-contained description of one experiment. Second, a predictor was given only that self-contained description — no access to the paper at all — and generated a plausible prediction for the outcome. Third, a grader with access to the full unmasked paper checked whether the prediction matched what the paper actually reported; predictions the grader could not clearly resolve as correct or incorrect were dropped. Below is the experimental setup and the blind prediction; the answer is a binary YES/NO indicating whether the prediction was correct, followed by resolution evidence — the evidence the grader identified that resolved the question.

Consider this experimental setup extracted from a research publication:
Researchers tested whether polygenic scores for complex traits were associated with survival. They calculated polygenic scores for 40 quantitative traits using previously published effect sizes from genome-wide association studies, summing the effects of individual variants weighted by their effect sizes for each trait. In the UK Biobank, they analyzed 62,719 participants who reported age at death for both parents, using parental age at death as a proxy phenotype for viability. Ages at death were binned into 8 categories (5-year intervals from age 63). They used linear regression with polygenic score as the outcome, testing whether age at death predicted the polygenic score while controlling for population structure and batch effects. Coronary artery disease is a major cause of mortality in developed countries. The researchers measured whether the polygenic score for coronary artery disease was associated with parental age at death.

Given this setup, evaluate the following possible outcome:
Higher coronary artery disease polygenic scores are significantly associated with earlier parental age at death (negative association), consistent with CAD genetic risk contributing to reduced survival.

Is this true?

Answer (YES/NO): YES